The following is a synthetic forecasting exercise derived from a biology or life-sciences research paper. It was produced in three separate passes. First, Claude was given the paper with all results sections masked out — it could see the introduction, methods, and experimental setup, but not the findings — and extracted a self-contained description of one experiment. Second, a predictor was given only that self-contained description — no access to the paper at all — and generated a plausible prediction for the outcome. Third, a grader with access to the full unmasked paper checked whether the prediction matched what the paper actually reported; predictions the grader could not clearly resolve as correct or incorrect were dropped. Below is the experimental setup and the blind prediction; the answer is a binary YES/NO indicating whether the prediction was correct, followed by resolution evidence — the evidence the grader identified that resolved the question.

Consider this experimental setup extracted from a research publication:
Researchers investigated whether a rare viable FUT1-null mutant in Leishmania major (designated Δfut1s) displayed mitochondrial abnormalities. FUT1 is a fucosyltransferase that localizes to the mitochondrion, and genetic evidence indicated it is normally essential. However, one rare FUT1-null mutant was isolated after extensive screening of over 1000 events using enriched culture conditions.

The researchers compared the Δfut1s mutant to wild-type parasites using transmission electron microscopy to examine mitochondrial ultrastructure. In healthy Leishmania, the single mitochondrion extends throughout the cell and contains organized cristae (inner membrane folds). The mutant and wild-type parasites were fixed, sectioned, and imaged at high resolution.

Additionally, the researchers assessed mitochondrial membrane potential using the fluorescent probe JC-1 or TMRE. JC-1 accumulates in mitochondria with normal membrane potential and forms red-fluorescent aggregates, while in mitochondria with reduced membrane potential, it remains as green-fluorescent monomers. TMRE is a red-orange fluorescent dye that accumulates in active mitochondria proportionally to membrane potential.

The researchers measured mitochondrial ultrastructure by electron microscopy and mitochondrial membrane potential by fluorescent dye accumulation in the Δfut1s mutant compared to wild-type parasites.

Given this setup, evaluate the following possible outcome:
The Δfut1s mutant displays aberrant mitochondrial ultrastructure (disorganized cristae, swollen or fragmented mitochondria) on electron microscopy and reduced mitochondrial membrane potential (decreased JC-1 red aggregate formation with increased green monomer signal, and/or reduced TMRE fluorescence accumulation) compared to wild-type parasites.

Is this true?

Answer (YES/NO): YES